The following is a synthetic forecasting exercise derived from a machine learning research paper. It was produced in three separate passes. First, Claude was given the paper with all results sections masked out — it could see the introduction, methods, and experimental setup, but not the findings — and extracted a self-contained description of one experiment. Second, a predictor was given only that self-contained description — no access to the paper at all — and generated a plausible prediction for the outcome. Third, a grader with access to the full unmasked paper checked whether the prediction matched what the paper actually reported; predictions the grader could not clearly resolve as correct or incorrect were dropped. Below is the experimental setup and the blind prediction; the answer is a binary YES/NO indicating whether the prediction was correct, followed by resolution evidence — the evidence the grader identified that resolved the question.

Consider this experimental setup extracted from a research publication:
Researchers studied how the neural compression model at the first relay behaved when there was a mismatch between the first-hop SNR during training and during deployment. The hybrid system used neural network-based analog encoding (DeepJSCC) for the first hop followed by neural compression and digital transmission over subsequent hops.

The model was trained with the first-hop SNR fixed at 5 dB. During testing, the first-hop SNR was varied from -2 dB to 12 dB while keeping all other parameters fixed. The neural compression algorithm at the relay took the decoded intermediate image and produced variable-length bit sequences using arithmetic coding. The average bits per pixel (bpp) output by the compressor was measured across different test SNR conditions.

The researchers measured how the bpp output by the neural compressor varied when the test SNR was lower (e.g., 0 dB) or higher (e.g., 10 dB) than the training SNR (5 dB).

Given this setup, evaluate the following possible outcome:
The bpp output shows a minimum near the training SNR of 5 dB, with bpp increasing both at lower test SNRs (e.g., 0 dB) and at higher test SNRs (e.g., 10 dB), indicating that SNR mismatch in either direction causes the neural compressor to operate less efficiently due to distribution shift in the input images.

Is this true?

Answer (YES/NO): NO